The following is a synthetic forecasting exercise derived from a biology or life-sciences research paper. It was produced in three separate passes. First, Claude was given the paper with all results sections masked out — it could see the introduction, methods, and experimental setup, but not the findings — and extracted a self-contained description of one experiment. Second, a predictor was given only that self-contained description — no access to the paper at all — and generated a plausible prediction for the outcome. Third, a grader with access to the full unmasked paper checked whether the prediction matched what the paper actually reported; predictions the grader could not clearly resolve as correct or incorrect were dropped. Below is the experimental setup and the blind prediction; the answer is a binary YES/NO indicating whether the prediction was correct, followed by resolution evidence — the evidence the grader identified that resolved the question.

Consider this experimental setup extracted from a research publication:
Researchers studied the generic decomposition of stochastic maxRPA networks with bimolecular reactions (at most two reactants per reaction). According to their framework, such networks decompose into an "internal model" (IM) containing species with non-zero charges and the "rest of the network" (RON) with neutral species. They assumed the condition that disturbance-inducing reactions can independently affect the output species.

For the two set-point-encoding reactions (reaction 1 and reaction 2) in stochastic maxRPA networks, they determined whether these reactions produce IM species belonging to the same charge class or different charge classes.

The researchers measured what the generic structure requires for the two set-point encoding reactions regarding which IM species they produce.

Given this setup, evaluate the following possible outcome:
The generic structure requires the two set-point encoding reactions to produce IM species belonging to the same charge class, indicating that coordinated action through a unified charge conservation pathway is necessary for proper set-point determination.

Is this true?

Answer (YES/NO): NO